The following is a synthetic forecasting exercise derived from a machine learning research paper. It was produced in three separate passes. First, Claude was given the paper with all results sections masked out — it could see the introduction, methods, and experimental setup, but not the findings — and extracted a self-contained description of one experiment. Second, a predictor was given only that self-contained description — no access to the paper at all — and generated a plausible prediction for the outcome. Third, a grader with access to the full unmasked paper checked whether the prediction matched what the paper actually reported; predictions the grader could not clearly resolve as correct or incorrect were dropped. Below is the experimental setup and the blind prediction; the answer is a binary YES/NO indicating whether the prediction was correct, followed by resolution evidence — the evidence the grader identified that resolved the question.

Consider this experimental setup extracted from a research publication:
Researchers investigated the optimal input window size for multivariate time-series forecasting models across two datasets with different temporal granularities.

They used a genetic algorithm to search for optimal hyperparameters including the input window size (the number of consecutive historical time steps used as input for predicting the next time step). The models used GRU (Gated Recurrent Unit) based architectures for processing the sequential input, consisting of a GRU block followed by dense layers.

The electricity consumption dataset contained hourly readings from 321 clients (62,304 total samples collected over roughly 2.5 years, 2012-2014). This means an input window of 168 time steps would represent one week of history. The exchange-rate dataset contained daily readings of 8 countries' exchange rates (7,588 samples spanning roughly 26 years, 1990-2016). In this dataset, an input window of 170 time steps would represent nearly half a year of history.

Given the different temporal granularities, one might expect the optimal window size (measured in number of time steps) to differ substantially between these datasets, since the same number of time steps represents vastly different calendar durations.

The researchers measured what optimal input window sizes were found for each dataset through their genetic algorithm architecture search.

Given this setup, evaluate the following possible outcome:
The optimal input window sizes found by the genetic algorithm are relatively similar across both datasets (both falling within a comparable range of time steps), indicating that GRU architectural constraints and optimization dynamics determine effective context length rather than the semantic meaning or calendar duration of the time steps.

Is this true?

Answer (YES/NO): YES